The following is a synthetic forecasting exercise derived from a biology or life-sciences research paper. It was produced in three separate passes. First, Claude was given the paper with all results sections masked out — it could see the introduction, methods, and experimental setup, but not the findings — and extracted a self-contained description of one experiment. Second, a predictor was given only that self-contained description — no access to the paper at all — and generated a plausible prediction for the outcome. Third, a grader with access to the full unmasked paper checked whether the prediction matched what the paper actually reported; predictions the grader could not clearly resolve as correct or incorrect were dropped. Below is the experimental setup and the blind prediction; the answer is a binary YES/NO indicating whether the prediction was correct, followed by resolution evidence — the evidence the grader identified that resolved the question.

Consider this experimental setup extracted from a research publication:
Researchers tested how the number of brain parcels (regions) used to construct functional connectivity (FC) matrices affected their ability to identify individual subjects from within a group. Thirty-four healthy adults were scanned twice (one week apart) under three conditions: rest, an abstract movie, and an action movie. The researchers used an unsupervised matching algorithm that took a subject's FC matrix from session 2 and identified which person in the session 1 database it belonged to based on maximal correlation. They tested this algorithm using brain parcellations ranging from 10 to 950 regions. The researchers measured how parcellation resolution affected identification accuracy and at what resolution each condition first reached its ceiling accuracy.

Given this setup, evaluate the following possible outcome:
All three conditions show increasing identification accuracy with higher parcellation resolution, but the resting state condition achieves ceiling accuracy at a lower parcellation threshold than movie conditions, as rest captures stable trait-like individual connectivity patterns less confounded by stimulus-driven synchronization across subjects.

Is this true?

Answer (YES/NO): NO